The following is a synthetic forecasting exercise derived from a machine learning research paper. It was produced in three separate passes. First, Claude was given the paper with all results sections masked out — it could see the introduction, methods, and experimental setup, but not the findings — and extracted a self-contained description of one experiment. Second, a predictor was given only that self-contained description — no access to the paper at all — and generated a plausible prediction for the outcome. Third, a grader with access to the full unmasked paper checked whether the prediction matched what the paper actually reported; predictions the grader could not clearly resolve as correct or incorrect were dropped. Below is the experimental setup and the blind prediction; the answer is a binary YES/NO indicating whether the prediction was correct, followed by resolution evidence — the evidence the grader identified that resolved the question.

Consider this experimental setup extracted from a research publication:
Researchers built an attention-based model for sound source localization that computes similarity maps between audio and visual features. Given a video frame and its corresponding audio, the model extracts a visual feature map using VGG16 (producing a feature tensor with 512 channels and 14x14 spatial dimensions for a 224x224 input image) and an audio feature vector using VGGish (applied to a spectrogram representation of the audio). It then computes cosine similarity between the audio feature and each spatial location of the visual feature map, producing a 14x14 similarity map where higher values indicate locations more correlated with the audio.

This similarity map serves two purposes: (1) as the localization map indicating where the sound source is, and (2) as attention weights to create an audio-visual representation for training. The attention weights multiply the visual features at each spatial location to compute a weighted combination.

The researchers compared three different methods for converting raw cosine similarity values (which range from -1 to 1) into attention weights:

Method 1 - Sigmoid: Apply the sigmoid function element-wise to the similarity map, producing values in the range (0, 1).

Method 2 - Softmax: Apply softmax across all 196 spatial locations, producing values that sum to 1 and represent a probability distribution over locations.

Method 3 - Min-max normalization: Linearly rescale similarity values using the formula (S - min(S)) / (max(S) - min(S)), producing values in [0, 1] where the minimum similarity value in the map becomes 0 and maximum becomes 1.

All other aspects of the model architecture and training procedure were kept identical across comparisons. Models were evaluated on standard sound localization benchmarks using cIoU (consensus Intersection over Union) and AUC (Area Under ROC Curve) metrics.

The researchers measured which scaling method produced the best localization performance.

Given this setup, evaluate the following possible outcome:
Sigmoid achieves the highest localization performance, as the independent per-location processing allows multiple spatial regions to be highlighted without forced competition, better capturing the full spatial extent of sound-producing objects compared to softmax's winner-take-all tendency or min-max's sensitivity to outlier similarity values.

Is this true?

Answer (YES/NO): NO